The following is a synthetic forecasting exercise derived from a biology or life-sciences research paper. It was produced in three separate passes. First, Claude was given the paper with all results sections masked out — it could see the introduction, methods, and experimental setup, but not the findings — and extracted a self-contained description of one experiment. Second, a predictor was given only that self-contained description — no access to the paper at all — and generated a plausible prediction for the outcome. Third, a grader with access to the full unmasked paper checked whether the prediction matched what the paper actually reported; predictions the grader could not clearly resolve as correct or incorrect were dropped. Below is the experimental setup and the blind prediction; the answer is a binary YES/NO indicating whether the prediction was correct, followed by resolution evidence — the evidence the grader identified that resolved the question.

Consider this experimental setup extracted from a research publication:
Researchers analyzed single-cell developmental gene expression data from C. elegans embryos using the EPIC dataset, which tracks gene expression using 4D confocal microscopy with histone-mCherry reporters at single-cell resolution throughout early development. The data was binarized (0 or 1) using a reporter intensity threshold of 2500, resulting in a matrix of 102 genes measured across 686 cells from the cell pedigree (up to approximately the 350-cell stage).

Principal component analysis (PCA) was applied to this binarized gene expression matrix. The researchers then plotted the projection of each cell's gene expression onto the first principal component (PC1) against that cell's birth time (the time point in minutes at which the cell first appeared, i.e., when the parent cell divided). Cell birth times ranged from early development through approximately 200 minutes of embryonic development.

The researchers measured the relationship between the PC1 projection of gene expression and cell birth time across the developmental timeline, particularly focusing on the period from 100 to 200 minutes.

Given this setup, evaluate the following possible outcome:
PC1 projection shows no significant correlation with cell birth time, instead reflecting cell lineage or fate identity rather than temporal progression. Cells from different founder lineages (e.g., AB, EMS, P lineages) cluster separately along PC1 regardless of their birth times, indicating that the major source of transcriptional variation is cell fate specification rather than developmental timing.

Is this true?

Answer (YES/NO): NO